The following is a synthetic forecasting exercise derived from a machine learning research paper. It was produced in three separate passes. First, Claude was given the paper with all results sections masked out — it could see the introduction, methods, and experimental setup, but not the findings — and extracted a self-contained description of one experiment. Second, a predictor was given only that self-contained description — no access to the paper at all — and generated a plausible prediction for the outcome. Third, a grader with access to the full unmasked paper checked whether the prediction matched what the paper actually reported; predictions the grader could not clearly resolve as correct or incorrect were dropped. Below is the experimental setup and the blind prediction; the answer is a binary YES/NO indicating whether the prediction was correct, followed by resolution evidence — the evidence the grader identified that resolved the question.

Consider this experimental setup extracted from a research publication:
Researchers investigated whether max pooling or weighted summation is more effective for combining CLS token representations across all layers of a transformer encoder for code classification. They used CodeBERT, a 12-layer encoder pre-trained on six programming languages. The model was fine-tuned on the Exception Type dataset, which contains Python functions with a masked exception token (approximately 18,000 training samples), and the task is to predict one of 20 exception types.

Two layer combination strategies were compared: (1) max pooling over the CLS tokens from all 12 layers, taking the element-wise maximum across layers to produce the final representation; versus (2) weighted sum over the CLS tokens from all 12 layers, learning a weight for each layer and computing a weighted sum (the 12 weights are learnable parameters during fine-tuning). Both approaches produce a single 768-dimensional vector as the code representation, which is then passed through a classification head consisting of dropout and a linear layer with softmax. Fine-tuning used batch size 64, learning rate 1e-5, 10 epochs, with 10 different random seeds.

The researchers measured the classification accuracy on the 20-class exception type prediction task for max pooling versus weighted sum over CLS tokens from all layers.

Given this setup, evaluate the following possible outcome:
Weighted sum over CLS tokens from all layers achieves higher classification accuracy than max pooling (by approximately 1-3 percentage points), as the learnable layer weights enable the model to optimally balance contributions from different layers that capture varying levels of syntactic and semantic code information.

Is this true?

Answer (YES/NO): NO